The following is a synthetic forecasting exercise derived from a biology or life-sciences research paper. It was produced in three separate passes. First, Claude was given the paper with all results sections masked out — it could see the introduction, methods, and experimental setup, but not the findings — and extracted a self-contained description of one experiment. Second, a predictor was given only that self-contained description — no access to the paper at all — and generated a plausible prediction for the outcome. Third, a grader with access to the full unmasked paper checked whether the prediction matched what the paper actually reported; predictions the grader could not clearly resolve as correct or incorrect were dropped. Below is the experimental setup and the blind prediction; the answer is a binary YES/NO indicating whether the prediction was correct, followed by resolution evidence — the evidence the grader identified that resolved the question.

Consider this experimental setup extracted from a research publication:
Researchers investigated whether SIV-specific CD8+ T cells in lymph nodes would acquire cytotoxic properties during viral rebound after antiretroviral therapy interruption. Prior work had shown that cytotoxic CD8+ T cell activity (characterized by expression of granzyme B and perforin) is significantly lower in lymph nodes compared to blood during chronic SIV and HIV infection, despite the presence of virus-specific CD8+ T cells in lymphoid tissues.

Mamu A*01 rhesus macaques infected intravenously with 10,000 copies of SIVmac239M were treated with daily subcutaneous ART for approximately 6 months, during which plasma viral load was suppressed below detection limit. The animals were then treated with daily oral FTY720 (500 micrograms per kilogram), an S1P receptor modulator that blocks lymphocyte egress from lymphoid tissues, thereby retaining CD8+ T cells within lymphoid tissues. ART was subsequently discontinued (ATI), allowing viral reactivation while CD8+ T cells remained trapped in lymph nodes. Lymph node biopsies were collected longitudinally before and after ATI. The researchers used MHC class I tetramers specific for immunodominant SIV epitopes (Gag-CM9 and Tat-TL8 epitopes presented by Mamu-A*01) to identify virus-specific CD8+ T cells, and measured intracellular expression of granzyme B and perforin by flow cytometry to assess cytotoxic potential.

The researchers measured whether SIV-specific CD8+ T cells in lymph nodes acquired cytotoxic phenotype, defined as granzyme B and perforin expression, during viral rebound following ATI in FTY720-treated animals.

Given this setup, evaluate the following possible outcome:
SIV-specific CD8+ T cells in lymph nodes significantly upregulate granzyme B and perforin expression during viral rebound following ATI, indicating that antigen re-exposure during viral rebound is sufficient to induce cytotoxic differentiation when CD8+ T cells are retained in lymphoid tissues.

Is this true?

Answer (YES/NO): NO